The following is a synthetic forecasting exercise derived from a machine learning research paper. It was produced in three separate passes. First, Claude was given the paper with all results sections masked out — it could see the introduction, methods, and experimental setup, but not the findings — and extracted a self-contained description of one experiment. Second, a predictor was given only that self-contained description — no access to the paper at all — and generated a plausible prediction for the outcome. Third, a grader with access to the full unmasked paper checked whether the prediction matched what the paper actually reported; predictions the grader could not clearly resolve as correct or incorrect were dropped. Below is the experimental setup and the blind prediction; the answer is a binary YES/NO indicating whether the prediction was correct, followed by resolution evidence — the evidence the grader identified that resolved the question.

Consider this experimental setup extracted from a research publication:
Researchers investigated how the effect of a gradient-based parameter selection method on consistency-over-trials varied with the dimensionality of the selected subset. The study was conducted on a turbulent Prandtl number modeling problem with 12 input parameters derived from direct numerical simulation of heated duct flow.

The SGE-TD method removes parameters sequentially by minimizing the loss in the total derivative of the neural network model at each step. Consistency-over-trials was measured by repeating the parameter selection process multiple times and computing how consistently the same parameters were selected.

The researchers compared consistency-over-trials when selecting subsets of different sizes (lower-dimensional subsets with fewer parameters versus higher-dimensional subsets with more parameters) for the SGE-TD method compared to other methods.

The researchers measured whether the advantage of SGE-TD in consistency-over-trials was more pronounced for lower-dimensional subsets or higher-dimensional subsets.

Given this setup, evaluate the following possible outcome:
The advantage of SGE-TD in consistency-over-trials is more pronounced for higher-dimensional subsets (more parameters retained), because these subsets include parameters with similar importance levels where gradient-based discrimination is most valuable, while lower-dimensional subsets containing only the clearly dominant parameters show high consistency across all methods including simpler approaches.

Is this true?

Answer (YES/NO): YES